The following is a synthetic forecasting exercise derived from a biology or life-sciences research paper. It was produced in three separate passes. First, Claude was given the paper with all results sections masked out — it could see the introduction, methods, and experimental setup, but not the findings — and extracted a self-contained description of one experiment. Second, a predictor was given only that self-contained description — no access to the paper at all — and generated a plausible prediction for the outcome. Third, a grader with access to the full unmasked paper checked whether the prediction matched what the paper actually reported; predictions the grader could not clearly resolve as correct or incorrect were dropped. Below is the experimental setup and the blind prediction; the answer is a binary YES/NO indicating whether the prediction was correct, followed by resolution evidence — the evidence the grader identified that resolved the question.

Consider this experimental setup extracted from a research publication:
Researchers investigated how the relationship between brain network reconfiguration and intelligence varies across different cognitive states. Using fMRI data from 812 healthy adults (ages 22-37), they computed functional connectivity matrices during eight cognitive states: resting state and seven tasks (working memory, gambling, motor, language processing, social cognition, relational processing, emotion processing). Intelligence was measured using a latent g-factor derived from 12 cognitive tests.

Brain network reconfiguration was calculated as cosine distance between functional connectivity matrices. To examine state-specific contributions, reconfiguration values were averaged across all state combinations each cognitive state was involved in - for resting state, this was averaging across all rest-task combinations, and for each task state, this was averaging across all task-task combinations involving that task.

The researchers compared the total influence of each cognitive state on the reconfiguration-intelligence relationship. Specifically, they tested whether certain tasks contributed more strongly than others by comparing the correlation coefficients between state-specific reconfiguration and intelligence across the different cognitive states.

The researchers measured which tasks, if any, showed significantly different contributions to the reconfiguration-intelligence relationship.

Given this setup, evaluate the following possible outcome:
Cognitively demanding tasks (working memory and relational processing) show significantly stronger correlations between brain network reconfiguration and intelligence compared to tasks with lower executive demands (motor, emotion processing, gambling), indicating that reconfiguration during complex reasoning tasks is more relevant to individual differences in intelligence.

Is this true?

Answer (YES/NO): NO